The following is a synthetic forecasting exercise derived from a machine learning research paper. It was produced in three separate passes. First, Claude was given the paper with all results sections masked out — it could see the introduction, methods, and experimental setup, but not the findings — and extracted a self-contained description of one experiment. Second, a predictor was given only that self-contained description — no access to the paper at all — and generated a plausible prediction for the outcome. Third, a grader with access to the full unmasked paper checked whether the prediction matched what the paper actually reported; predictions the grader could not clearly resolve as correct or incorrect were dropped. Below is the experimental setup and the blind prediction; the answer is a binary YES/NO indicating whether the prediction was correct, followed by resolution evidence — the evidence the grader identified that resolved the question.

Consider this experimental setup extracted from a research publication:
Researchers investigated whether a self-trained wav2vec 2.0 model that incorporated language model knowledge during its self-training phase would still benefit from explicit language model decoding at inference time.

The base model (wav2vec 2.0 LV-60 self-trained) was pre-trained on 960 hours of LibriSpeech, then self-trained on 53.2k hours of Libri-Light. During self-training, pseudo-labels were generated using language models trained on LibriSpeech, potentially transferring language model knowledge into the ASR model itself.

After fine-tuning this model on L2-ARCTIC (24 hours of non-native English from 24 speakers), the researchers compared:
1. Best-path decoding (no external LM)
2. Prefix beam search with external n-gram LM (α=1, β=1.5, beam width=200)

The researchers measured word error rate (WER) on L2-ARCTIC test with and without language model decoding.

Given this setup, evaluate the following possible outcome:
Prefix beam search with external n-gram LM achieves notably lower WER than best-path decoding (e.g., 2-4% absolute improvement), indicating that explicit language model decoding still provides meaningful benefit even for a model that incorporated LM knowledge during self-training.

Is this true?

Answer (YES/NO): YES